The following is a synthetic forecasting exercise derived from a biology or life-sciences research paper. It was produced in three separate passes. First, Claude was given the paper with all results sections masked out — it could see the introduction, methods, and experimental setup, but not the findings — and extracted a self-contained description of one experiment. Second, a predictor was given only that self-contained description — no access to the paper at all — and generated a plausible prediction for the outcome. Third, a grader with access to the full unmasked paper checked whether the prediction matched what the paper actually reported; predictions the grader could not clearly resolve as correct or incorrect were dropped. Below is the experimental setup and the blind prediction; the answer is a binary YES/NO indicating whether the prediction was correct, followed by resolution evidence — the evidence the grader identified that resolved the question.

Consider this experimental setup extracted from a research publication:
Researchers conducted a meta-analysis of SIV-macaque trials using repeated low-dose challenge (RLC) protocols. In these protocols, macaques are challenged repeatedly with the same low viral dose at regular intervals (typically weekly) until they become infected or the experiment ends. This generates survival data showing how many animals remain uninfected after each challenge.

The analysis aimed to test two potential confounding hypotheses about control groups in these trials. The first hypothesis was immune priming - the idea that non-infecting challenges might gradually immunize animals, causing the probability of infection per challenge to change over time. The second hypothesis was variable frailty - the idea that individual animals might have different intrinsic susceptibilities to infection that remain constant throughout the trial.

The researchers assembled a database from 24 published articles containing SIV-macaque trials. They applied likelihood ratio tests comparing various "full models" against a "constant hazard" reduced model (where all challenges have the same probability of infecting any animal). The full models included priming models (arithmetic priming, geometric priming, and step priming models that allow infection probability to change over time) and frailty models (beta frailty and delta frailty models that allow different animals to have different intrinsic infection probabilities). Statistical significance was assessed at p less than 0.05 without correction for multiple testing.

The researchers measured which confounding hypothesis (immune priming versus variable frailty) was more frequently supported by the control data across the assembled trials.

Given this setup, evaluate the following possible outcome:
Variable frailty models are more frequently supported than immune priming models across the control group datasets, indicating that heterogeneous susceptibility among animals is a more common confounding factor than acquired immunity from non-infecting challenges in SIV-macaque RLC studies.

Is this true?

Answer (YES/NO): NO